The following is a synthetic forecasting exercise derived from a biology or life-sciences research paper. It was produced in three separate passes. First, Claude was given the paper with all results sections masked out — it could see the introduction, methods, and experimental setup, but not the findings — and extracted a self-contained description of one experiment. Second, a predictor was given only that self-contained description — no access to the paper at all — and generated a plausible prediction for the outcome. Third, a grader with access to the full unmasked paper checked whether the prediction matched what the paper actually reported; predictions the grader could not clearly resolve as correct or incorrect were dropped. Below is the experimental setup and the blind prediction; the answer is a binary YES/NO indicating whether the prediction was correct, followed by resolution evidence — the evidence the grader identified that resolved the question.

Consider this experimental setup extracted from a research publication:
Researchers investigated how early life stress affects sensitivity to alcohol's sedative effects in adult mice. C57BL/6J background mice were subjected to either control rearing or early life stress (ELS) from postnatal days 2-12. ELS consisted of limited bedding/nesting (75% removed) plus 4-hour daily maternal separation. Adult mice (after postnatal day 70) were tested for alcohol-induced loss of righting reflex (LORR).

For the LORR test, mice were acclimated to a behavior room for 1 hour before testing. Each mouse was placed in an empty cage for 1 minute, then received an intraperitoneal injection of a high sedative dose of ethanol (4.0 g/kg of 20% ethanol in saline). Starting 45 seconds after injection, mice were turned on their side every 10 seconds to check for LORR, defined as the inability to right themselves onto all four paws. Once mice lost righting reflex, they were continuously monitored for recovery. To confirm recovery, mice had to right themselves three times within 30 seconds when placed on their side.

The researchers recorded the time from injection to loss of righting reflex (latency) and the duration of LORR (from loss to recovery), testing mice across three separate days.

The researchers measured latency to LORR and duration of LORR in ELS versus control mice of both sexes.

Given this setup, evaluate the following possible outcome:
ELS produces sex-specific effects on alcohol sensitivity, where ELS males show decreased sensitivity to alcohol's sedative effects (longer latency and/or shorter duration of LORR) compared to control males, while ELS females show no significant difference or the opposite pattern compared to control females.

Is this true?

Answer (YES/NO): NO